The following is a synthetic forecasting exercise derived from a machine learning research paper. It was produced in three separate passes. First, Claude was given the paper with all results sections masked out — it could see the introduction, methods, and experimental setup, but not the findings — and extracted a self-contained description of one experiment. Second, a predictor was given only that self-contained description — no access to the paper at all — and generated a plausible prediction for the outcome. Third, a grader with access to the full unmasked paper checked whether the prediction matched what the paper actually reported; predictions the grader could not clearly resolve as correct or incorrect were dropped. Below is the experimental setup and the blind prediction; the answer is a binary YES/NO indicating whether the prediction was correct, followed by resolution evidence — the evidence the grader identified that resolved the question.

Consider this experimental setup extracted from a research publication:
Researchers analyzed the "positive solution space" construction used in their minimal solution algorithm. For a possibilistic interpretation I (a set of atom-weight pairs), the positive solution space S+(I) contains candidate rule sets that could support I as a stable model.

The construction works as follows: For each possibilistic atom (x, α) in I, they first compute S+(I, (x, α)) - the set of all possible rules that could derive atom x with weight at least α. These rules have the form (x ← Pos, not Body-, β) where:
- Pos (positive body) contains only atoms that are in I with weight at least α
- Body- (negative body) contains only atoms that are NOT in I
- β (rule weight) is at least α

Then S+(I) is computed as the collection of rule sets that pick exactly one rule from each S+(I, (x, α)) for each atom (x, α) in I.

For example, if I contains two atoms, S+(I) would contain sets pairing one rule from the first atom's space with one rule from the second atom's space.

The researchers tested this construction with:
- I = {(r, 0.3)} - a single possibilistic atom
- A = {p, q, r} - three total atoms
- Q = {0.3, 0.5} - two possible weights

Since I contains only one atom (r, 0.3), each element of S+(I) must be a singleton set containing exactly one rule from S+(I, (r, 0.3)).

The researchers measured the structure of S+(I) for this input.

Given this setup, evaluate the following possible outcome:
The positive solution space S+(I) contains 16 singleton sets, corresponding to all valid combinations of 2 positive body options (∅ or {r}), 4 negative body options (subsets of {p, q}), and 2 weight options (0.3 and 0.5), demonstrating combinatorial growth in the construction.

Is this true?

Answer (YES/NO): NO